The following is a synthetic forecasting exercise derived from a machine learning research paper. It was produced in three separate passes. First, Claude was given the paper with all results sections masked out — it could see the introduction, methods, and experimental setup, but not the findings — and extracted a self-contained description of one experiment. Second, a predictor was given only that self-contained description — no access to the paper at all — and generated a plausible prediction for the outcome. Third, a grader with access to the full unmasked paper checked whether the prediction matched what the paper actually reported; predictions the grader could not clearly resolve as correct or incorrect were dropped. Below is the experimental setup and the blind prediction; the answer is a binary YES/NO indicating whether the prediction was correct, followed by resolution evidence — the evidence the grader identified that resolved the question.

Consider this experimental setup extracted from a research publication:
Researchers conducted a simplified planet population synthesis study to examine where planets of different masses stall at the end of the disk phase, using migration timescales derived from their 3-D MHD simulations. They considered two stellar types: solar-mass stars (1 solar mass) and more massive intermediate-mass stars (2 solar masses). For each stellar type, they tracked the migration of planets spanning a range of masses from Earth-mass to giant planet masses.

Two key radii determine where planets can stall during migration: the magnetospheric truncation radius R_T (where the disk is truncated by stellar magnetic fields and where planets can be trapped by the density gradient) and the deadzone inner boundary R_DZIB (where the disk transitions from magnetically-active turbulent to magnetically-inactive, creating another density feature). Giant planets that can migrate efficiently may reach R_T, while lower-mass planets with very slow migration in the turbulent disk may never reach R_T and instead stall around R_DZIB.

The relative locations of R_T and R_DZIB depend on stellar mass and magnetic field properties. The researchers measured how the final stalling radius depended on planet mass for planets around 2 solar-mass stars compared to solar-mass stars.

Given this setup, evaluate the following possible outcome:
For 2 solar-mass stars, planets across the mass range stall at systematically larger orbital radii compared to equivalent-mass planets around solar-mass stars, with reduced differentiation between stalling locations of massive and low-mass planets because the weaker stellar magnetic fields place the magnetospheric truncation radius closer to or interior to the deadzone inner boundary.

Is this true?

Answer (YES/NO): NO